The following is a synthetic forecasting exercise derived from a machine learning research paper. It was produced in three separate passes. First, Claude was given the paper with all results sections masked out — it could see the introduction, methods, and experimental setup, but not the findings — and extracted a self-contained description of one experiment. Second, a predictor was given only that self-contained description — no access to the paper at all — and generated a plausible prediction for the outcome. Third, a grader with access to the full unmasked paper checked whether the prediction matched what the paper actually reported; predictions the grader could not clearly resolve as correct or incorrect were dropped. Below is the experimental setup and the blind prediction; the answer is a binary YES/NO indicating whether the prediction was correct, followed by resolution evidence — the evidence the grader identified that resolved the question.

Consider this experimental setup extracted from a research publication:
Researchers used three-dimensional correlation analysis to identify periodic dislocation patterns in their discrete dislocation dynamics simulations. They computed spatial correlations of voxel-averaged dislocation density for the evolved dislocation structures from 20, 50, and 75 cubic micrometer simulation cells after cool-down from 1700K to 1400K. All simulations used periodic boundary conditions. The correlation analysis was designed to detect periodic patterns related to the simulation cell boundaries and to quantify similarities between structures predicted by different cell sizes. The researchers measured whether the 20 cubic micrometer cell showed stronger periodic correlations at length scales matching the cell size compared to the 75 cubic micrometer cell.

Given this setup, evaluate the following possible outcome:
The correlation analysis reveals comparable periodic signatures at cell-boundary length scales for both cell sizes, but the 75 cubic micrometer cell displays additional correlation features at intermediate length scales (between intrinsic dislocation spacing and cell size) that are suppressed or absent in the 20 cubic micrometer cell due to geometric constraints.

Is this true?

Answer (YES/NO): NO